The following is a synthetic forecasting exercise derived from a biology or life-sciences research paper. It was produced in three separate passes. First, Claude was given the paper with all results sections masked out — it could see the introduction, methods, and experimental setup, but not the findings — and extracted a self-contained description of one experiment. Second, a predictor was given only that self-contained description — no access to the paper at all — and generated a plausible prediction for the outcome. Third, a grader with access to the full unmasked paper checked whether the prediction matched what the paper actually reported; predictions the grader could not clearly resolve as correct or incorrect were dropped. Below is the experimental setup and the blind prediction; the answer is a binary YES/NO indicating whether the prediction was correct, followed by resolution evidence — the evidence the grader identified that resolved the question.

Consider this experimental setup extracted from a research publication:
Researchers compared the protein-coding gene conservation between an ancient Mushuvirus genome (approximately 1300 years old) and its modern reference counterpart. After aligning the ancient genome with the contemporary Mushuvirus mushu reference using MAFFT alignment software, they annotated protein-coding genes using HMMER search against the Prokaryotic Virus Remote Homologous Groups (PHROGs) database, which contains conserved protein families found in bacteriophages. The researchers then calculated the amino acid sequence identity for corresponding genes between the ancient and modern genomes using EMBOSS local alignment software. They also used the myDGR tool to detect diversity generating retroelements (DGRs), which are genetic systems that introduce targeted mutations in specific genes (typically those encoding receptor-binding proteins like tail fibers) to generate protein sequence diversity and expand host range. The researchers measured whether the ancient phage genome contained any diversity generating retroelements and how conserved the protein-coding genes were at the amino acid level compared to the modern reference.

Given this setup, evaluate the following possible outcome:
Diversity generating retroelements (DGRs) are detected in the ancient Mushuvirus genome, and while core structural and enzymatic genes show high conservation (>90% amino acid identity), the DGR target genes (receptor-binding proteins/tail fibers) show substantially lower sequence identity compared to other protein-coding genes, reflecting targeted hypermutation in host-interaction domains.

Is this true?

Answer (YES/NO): NO